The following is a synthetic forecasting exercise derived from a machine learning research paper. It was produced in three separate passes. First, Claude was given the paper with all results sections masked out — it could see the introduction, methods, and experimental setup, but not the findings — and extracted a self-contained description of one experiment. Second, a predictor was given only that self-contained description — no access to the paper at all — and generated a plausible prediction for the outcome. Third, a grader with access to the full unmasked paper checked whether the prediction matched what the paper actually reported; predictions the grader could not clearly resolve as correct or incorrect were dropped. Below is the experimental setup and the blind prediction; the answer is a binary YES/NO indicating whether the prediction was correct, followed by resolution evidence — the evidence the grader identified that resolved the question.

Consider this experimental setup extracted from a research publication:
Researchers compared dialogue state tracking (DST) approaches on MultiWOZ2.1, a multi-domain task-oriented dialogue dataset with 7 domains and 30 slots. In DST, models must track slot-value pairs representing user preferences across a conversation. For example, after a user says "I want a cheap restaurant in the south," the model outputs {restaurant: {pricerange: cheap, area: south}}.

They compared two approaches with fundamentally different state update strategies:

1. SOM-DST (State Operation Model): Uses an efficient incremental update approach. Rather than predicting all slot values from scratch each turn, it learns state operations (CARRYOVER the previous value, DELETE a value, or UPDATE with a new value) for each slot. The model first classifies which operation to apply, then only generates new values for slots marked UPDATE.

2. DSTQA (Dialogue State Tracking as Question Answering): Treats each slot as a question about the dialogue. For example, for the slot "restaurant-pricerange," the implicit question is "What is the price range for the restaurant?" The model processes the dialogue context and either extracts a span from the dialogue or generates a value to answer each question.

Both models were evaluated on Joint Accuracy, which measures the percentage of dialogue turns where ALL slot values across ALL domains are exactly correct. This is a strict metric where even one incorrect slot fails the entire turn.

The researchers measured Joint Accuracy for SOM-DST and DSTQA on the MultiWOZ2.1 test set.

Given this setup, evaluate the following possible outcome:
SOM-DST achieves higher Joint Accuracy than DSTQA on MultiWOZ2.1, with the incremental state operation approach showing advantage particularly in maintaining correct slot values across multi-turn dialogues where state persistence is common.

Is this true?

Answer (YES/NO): NO